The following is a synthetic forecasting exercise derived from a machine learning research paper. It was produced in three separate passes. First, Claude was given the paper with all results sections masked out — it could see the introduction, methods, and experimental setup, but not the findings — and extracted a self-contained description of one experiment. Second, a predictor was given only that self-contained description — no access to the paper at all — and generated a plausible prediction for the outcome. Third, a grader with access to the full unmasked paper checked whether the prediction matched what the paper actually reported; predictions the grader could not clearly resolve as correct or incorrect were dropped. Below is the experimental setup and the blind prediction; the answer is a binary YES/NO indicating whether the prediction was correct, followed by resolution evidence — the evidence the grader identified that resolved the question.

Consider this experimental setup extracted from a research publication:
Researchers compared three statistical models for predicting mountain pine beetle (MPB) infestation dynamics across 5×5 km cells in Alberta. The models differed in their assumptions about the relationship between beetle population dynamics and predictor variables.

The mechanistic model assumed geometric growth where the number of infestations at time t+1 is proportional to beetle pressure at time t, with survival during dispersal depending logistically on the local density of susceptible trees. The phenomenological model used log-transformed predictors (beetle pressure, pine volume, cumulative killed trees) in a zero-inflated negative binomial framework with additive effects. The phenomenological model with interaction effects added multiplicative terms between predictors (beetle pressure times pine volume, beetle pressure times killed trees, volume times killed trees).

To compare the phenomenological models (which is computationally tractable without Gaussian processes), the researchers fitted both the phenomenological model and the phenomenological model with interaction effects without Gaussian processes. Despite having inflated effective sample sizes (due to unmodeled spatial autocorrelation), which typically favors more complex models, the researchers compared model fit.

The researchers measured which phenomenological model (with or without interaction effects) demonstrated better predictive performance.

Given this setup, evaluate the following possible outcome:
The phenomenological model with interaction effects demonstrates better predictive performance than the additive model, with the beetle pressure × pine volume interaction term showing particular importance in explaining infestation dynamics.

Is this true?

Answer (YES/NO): NO